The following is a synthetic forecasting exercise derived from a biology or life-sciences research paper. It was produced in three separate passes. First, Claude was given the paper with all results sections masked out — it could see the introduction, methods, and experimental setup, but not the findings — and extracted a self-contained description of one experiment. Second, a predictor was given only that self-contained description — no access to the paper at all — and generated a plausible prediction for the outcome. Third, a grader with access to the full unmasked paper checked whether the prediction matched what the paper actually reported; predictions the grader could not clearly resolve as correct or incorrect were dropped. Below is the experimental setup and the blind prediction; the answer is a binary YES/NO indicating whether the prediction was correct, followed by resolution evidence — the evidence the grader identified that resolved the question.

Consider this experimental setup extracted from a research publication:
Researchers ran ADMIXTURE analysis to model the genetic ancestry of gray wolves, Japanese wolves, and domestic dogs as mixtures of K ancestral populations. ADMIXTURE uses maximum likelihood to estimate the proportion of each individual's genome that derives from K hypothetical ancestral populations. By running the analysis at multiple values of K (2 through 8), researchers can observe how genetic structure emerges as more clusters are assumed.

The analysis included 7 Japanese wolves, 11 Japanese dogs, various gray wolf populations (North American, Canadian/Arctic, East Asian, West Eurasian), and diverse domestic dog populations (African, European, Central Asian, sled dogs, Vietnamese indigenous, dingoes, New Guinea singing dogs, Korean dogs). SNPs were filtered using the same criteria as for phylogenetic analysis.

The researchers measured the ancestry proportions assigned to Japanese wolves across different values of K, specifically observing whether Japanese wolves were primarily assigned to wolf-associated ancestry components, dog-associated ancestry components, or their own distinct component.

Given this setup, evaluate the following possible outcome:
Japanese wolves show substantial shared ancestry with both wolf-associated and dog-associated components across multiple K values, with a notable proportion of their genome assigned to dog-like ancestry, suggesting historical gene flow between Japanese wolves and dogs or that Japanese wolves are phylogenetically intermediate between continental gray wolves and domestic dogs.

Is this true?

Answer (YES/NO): NO